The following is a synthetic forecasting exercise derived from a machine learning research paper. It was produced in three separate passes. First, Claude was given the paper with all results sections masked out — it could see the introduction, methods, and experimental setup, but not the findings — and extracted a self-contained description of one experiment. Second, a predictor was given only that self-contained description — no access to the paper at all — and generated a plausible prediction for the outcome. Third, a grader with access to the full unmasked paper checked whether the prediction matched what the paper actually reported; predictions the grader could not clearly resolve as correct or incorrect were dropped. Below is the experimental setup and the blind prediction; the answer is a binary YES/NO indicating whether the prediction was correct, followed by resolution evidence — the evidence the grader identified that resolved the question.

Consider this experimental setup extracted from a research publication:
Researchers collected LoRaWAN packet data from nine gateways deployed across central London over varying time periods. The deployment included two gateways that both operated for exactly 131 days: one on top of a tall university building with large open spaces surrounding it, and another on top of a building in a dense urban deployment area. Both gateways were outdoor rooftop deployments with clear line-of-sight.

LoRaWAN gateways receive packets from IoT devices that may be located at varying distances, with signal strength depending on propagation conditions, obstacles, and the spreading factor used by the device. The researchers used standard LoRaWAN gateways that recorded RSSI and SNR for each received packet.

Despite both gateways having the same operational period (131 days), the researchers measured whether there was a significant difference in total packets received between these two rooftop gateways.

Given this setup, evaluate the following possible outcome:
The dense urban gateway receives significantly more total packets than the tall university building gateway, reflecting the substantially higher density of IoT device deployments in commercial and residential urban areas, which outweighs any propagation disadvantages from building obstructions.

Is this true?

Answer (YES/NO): YES